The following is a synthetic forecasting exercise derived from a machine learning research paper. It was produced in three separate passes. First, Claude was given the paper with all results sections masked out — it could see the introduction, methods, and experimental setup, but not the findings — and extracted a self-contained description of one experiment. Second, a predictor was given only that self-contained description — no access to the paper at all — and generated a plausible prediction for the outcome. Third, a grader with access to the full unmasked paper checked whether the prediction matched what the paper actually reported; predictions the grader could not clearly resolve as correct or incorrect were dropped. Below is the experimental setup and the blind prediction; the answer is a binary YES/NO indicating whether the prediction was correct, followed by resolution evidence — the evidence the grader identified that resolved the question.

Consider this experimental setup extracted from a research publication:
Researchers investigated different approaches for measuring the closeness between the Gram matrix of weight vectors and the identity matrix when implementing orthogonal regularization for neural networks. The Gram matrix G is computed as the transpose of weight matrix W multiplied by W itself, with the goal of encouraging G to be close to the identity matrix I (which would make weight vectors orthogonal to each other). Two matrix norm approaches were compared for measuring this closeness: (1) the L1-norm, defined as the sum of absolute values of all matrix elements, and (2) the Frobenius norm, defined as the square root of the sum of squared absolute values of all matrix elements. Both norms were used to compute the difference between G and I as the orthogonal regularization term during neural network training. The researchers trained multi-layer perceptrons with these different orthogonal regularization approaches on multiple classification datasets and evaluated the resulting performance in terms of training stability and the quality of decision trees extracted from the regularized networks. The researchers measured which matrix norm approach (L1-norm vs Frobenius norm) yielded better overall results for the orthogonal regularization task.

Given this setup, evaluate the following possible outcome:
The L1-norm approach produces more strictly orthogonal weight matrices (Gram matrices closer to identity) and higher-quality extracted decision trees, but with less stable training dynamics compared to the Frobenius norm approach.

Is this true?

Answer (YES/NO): NO